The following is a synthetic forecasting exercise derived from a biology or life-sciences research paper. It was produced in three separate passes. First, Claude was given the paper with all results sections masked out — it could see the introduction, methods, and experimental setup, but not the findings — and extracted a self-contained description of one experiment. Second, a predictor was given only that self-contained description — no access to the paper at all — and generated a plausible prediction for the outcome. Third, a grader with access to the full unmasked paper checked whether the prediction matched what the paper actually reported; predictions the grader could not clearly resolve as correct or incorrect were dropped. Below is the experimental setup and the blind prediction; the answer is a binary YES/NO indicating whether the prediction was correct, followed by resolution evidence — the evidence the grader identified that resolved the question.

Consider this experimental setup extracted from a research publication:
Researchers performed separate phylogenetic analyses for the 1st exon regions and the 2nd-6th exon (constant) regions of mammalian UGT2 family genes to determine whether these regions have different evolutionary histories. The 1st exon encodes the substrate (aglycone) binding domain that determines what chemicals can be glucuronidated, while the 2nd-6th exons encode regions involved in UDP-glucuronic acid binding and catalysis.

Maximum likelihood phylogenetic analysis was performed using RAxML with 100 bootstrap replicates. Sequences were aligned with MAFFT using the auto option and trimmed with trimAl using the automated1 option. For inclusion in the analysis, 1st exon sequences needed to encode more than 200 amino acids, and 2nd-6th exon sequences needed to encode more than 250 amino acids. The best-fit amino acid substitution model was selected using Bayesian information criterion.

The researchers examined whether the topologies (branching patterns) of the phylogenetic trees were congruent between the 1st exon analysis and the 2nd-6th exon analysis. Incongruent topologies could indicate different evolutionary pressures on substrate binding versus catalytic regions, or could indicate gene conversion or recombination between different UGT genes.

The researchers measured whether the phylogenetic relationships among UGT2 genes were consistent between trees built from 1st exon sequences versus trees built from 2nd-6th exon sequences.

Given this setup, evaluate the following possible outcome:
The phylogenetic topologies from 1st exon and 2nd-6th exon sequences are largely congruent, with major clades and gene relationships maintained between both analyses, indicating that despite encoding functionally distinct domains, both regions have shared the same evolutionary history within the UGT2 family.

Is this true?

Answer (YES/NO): NO